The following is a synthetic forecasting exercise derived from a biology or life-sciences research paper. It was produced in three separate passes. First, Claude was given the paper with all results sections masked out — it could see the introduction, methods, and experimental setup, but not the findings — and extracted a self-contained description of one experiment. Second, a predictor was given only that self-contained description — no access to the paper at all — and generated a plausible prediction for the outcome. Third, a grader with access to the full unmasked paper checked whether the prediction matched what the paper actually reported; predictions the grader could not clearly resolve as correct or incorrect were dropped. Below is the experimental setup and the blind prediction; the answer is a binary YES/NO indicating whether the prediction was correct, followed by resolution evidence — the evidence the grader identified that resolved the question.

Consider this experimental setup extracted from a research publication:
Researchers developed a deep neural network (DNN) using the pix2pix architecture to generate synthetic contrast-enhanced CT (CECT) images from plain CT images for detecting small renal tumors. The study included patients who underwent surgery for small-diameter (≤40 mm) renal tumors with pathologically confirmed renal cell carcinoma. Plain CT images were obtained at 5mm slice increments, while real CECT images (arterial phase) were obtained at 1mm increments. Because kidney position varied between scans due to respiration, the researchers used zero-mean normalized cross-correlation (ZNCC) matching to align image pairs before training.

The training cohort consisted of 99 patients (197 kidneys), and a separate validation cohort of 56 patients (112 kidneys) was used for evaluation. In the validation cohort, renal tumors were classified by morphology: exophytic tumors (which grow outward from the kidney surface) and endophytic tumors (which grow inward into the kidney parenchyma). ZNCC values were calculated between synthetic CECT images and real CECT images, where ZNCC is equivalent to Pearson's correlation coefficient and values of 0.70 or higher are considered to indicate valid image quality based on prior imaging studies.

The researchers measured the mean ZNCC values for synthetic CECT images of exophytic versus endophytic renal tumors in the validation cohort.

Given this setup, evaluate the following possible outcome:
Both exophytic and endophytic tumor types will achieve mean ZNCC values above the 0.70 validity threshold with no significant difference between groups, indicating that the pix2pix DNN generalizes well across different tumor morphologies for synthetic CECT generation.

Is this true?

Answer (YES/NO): NO